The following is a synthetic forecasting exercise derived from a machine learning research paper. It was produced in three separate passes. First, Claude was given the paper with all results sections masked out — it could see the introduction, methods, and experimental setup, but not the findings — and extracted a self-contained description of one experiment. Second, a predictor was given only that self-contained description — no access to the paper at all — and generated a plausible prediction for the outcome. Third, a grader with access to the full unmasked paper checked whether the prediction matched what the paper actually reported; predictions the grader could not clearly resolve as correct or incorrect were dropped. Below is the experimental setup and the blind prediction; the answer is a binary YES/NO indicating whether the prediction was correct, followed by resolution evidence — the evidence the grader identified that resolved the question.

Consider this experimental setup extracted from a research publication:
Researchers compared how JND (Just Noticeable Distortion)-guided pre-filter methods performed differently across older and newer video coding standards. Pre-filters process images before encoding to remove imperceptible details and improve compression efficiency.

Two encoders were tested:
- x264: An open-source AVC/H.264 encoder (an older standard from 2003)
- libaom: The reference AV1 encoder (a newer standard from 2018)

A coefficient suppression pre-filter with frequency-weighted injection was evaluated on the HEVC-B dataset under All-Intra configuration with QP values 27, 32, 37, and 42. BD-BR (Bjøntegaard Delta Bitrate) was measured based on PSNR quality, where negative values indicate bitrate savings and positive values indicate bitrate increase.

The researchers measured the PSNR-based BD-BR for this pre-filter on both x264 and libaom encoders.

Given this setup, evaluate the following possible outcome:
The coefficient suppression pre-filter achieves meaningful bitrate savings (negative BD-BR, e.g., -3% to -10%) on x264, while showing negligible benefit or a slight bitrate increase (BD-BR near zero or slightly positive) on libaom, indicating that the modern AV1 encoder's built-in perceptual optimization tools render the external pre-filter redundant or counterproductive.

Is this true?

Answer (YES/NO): NO